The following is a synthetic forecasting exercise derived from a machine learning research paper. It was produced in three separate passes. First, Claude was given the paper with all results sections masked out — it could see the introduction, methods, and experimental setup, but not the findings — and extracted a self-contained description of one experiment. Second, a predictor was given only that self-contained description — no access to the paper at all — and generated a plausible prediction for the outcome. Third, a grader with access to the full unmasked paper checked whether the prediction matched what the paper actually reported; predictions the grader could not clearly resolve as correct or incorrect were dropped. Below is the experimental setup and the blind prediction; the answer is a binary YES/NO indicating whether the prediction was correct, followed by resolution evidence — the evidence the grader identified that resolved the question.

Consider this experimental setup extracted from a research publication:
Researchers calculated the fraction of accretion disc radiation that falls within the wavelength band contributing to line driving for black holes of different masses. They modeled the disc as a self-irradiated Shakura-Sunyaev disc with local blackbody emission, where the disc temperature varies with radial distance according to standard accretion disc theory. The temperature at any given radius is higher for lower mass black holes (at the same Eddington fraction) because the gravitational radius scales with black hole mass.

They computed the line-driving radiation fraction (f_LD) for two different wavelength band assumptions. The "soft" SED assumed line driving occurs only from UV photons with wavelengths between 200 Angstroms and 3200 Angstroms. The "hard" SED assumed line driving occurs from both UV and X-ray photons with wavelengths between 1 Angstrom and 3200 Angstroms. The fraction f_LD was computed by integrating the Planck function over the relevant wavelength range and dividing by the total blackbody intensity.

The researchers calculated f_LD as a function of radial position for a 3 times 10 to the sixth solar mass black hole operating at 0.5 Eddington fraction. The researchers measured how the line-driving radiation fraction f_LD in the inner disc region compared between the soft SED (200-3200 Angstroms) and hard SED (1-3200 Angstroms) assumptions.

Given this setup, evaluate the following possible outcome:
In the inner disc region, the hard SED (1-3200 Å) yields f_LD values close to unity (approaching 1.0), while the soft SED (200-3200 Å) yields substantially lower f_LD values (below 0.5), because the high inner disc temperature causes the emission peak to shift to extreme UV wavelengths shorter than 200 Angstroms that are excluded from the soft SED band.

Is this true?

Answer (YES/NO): YES